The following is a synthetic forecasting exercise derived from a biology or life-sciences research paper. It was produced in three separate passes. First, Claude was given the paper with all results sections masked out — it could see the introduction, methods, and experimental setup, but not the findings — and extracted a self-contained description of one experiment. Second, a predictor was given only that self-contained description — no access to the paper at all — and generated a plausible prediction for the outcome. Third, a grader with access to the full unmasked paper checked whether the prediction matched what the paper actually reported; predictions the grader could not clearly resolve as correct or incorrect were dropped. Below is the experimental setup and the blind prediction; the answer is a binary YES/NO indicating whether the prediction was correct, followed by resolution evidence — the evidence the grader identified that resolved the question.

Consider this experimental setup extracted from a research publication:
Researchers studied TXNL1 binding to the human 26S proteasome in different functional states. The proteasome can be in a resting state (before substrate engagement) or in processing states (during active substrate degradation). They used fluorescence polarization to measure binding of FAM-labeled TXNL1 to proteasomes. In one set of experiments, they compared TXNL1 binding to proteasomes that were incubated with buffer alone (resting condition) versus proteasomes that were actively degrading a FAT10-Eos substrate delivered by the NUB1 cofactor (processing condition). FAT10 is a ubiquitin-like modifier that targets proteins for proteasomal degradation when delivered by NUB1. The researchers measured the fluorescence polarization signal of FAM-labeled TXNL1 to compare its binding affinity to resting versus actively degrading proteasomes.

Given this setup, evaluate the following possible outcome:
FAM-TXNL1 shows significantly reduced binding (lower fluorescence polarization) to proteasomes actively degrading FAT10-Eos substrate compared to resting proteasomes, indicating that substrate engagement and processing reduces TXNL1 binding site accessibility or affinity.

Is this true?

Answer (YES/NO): NO